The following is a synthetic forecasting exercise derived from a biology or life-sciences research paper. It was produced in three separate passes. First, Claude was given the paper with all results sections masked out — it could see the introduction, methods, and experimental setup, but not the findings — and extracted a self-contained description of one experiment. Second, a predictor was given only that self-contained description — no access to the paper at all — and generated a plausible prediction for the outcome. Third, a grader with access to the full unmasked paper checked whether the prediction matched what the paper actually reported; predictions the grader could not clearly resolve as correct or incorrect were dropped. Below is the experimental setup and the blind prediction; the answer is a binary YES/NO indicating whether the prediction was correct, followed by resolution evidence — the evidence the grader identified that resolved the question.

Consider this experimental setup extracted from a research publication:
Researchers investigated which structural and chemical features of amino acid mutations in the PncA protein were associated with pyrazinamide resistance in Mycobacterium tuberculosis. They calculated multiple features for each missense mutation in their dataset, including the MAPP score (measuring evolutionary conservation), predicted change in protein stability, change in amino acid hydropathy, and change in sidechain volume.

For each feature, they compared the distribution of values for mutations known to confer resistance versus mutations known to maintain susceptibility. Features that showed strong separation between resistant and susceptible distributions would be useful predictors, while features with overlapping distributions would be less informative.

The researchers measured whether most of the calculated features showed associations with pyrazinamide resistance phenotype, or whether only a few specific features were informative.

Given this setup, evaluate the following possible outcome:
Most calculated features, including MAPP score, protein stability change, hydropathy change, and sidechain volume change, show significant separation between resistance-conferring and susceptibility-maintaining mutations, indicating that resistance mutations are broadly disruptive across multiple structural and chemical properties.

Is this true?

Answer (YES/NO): NO